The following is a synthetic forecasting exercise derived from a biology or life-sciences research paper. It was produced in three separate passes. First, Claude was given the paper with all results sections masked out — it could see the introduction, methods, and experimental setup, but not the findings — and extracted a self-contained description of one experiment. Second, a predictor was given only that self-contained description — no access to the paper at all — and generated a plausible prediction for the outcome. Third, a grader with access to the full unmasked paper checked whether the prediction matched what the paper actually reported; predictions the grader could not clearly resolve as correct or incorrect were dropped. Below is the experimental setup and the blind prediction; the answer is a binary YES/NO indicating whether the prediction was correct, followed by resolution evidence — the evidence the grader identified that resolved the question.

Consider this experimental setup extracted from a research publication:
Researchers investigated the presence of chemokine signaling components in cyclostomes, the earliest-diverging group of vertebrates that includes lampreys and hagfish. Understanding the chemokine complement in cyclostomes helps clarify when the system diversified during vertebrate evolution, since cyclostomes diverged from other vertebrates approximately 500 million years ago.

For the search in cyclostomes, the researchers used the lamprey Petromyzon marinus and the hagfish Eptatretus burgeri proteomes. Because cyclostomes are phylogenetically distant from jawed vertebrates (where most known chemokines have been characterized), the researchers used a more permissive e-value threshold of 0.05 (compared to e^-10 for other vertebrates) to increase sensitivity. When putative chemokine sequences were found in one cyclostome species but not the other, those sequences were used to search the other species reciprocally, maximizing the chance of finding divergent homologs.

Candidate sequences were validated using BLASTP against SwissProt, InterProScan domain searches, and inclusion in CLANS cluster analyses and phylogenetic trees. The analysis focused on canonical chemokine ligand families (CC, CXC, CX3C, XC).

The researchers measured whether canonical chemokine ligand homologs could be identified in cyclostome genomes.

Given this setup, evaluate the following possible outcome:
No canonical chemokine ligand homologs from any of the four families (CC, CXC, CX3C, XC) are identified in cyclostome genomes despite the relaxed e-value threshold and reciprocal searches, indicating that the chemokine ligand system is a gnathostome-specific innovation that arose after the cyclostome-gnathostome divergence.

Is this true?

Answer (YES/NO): NO